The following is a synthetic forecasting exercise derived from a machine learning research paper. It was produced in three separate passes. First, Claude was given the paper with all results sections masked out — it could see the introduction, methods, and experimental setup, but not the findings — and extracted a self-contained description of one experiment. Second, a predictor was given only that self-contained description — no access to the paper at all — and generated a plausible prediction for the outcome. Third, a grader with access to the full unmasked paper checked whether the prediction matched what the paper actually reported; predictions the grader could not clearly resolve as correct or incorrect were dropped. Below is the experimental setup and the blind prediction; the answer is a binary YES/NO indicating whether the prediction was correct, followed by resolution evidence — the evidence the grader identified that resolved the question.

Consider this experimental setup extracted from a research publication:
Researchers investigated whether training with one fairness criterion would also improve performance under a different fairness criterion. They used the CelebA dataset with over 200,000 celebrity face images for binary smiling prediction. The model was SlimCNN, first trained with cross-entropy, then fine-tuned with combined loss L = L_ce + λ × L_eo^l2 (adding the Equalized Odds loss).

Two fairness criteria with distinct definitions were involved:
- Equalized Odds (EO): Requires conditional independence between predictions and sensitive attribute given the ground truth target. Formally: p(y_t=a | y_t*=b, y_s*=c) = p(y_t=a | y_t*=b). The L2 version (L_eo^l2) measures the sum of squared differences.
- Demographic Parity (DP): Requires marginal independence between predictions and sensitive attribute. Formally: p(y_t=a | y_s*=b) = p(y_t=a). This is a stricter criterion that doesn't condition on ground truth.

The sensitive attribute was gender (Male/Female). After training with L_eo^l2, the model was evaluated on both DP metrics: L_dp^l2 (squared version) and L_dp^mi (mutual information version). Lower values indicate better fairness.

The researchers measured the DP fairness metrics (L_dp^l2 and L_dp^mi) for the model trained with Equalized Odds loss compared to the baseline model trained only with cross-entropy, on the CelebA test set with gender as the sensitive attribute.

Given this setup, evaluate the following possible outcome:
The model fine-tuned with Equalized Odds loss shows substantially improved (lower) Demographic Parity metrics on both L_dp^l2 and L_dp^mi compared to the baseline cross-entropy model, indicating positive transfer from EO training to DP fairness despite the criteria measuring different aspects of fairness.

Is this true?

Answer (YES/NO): YES